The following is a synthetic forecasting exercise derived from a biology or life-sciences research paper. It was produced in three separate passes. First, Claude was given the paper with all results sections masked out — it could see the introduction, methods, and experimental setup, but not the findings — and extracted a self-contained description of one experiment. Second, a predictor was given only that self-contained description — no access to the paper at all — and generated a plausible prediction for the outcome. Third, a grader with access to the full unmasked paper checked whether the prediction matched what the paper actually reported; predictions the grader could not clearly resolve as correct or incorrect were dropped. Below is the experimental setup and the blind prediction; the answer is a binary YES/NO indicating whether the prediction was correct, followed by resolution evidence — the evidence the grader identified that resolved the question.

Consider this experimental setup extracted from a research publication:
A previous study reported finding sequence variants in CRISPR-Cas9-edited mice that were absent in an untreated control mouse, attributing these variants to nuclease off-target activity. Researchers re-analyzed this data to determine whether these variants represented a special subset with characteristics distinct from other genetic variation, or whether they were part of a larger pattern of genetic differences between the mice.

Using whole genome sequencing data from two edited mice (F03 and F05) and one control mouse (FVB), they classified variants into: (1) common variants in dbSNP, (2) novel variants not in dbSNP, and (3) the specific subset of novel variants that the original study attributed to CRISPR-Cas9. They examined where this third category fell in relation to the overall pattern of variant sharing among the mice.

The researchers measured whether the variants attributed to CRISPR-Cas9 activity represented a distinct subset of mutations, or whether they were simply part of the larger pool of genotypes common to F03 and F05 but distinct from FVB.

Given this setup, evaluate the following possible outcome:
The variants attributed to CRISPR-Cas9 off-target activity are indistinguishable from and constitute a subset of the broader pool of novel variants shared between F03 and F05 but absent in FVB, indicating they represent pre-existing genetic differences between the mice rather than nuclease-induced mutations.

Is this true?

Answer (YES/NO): YES